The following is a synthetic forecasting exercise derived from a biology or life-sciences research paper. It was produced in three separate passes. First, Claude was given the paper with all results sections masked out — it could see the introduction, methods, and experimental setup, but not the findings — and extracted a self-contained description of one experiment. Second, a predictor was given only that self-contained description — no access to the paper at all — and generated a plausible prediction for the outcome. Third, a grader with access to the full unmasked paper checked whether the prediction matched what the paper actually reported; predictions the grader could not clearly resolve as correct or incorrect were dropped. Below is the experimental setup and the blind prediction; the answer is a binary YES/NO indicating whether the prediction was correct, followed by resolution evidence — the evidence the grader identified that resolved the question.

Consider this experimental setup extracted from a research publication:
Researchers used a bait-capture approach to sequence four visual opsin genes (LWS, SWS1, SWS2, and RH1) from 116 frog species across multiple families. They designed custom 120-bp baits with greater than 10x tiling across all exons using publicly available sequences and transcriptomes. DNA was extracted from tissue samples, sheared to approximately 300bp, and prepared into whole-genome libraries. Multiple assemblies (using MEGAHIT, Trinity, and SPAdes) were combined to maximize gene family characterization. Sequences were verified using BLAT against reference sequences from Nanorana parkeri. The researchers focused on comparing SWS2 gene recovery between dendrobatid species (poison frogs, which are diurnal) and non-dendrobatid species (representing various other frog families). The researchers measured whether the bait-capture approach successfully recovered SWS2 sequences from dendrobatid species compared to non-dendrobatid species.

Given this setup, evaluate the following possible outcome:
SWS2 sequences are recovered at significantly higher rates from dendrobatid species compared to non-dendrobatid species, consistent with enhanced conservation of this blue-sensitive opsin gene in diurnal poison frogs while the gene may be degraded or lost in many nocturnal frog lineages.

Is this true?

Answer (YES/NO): NO